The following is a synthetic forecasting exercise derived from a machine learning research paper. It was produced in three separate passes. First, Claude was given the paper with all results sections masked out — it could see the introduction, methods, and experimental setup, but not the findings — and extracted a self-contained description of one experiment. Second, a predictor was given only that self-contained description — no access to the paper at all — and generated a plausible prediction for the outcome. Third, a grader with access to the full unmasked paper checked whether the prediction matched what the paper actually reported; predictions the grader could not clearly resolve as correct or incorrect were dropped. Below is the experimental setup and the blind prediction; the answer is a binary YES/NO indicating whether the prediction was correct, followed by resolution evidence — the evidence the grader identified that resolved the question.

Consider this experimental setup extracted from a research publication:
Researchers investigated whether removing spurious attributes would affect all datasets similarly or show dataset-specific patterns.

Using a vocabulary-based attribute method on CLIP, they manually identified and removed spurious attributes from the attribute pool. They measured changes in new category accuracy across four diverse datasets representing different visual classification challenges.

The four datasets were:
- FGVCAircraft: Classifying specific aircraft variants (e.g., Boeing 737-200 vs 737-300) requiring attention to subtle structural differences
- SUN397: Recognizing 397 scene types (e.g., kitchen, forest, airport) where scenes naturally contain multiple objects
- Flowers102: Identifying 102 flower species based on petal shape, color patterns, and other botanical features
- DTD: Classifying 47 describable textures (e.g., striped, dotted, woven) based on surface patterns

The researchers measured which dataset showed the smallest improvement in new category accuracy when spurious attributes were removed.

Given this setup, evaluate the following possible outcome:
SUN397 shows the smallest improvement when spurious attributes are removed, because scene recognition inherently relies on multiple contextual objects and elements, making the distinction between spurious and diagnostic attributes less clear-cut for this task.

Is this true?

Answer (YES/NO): NO